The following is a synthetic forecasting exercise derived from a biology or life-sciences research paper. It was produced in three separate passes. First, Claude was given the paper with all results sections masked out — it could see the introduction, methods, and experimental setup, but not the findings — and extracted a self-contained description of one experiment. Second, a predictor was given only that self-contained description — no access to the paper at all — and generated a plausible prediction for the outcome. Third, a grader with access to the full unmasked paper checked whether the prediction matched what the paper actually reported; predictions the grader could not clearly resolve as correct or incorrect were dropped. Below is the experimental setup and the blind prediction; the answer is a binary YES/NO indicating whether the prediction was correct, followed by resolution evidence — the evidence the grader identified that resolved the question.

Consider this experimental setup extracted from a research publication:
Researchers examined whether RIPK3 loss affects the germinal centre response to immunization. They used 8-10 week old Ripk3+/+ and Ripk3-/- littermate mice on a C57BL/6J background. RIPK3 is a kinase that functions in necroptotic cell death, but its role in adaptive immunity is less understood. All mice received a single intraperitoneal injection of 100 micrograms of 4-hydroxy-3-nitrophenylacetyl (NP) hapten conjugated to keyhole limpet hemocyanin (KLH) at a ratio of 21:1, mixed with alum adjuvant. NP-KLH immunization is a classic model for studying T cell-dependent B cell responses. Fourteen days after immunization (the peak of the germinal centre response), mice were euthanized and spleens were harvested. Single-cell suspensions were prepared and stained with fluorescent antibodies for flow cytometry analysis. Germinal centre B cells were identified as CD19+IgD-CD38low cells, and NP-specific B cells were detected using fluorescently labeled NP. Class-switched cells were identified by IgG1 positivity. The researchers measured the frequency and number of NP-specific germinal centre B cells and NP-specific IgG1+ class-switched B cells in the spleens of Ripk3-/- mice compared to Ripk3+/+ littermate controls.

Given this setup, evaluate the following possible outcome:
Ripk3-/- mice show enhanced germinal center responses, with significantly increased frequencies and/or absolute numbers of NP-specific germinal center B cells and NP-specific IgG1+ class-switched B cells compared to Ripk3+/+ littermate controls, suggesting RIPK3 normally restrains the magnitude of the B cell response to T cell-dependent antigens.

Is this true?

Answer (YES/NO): NO